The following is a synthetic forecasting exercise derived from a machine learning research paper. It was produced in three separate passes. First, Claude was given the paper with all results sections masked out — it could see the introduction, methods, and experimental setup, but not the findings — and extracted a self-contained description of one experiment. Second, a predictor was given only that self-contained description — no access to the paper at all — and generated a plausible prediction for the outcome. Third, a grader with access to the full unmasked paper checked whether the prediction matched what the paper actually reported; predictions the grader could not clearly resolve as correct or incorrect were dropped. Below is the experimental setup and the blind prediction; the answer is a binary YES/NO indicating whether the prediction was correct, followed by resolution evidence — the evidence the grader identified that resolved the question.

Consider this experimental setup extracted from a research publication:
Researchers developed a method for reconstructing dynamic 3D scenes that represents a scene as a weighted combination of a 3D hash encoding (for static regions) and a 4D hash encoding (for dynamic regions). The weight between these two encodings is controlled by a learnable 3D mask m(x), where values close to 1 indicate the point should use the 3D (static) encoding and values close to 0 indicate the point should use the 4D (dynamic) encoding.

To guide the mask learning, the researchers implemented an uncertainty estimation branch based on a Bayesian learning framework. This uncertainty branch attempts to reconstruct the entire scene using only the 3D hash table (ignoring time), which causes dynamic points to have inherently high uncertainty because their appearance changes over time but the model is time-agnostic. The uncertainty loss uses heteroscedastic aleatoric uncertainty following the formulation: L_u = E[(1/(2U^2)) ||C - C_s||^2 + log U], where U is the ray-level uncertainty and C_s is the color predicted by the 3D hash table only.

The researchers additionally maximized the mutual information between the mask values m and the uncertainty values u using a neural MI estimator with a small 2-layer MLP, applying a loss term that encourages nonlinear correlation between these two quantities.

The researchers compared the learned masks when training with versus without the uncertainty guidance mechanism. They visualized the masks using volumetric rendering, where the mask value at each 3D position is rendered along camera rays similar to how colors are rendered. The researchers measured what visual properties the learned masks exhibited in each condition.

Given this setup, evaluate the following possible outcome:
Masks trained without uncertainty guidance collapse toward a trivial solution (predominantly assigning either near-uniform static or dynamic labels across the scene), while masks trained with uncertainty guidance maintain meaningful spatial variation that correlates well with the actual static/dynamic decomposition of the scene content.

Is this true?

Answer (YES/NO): NO